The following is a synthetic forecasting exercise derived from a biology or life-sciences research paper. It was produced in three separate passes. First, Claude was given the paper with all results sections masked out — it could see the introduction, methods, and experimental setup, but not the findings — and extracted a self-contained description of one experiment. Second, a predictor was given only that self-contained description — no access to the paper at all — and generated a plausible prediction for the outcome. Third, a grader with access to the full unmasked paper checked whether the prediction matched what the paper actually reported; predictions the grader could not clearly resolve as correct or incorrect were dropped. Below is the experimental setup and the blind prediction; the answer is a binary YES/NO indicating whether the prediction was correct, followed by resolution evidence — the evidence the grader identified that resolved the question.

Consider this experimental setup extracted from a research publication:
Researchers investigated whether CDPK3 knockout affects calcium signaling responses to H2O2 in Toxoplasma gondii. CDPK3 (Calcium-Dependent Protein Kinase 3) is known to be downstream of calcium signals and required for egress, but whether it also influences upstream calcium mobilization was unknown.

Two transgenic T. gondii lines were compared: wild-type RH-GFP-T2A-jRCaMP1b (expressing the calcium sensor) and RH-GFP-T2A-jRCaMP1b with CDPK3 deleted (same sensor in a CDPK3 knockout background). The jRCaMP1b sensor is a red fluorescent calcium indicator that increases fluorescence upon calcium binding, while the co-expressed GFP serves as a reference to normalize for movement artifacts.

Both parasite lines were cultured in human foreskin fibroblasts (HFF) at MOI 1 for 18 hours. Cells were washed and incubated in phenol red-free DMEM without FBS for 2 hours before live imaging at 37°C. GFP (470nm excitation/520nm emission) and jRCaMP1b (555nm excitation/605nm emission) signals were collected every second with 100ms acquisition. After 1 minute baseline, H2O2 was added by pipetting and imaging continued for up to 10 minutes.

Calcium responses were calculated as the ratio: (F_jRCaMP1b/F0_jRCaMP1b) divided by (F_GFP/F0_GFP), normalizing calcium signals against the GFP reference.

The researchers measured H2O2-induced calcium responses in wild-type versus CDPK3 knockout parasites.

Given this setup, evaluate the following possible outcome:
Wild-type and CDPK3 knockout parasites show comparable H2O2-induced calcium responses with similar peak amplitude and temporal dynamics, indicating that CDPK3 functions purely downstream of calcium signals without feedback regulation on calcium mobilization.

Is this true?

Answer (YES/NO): NO